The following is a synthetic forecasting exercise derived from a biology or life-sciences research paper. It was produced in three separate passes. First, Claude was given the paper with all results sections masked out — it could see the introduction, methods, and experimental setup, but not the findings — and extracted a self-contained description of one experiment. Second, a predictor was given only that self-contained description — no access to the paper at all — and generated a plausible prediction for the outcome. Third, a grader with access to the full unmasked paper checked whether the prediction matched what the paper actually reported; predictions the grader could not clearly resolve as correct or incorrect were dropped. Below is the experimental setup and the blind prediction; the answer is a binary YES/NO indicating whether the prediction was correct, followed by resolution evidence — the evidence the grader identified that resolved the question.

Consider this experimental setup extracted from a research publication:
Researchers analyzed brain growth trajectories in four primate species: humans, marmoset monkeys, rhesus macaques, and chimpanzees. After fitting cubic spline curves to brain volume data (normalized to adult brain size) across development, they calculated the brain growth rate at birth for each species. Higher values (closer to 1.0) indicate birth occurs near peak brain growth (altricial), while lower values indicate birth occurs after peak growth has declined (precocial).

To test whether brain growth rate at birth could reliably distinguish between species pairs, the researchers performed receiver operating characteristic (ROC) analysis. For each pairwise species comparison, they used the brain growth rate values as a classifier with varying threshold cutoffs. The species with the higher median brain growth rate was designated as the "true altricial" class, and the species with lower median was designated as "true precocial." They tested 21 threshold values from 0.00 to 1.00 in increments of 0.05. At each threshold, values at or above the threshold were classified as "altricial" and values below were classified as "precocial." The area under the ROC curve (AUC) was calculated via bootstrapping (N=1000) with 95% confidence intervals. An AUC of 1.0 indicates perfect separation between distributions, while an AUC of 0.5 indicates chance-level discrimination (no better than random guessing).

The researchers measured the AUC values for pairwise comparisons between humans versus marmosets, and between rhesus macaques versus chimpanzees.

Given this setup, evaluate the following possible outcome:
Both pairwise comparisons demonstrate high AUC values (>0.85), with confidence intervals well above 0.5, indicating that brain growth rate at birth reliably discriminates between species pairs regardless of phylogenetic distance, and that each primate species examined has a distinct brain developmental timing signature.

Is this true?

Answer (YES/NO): NO